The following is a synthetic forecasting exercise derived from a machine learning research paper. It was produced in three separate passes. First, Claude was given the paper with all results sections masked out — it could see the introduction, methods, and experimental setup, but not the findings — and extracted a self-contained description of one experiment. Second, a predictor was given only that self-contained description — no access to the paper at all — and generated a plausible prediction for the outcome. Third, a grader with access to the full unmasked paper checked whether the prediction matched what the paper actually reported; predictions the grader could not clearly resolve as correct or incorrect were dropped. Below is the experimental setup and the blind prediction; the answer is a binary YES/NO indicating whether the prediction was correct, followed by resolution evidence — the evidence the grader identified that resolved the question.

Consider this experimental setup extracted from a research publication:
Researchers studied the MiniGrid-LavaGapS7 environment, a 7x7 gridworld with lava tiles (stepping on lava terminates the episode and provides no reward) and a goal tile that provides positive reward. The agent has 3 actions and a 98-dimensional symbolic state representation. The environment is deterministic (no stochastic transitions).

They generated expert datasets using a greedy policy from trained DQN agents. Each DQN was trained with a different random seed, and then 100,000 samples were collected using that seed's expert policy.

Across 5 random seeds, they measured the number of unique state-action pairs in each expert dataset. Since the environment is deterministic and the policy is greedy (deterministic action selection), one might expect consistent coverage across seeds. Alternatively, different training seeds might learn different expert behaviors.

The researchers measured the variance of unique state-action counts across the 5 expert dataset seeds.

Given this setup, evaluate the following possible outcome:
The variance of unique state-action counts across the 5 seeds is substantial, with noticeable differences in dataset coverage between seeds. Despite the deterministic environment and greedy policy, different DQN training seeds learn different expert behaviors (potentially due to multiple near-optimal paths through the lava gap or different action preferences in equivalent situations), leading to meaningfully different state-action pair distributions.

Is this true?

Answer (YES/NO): NO